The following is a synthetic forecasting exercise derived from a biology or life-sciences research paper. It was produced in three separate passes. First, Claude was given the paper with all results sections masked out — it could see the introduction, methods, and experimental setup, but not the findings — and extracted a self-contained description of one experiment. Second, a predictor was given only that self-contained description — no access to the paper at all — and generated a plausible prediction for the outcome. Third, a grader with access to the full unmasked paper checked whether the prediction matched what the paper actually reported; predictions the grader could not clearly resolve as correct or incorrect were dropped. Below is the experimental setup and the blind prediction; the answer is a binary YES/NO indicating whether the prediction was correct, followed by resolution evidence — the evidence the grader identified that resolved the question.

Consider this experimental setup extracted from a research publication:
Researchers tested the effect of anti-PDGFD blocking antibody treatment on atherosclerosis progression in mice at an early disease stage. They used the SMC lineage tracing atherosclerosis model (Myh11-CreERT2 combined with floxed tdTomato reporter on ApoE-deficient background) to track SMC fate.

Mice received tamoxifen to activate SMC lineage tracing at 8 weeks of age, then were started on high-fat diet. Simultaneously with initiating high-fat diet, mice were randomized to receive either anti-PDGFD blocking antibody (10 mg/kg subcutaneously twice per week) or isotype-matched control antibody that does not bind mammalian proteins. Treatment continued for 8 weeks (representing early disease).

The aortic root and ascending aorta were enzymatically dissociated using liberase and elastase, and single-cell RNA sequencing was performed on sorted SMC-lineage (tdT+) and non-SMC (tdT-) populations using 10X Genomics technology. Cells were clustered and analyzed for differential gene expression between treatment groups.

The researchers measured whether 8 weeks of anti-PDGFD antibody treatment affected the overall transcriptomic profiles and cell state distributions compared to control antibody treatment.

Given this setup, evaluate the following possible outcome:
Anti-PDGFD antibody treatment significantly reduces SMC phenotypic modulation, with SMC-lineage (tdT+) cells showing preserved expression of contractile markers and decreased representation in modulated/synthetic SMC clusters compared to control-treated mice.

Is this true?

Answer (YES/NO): NO